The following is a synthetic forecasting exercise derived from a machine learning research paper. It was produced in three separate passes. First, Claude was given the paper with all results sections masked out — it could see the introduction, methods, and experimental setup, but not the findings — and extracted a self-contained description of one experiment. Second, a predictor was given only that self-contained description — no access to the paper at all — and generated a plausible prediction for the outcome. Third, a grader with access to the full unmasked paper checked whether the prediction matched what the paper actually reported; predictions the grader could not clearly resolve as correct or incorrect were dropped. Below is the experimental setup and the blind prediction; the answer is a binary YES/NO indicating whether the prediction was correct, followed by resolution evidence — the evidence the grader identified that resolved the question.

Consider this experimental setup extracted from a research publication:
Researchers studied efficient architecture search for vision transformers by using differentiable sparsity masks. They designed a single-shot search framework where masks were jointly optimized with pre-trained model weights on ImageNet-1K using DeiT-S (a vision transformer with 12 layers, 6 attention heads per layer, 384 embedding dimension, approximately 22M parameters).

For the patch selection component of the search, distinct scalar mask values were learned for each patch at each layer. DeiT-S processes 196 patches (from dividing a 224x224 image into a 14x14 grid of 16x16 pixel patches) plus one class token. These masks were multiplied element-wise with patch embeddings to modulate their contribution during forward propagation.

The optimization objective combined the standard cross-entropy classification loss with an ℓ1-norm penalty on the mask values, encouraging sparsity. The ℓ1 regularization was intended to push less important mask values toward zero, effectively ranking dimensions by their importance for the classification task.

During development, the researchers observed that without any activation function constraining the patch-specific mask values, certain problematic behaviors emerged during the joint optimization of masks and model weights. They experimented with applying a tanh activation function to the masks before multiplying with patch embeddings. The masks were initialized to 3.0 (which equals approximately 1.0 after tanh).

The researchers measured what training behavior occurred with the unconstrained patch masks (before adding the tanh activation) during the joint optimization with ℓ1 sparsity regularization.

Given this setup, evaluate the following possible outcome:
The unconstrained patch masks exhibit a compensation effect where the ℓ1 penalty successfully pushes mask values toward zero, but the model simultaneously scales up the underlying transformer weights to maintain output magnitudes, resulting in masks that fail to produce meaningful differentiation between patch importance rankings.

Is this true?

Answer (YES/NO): NO